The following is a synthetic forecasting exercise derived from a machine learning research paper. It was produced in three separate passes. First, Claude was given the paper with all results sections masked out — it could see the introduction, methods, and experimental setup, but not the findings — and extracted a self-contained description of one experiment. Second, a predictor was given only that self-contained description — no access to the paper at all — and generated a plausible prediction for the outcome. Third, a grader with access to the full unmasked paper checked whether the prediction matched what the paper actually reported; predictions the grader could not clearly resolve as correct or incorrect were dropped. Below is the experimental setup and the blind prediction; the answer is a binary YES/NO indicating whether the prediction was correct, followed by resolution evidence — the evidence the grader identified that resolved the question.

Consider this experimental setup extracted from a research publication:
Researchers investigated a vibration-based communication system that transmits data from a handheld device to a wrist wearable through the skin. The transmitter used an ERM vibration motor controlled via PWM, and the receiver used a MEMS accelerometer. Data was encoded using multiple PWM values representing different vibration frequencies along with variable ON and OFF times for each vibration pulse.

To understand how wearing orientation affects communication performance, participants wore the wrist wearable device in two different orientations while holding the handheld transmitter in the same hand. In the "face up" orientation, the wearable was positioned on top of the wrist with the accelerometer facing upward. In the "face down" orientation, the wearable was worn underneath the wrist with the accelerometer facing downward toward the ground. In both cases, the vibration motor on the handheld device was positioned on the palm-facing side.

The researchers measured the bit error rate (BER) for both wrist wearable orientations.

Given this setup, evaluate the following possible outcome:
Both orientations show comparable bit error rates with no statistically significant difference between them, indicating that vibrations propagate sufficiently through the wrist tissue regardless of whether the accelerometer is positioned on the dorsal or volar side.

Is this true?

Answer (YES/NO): NO